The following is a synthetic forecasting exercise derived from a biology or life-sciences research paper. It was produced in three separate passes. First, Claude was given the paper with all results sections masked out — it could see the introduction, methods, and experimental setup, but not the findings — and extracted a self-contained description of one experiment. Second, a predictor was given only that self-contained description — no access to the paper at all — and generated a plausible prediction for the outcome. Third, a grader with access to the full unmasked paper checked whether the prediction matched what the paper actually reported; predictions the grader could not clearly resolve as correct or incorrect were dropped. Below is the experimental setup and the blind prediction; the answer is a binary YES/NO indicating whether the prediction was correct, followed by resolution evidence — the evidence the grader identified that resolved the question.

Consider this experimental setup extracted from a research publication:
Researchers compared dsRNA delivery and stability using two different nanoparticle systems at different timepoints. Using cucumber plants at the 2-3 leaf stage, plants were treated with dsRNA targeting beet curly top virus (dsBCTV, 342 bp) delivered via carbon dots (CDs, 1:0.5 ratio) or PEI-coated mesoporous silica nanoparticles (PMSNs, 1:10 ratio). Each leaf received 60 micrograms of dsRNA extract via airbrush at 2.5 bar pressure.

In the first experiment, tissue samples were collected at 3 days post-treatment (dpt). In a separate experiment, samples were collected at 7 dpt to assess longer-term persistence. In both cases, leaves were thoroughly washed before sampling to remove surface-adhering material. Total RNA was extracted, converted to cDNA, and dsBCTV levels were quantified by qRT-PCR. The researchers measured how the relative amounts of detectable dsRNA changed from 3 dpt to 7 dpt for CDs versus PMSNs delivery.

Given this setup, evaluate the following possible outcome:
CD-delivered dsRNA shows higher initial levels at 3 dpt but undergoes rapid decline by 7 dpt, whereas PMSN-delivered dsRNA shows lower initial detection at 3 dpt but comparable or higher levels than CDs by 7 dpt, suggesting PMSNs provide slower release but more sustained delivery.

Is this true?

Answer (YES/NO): NO